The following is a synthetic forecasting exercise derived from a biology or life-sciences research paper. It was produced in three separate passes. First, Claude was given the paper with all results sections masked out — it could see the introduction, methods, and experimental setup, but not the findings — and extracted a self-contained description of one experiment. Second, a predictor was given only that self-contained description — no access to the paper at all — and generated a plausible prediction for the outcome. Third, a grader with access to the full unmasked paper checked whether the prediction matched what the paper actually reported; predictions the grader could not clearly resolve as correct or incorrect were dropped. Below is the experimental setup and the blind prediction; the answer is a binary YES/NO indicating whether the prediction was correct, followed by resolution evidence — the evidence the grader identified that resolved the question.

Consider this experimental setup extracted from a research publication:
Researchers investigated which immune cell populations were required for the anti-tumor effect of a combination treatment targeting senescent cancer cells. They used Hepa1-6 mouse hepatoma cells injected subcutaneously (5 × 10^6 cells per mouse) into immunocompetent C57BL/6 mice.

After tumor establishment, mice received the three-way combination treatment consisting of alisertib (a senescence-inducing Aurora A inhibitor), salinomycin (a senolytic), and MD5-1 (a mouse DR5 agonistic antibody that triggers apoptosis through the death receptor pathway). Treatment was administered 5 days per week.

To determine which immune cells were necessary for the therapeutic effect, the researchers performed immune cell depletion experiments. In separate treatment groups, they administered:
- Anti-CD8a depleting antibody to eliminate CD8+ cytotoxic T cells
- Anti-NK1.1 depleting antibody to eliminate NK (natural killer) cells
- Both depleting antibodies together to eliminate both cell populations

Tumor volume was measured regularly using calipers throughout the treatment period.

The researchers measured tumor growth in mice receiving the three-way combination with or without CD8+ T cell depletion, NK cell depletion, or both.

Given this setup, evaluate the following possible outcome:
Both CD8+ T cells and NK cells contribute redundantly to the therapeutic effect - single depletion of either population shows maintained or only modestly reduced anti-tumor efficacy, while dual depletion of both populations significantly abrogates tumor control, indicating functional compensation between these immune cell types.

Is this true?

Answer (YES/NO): YES